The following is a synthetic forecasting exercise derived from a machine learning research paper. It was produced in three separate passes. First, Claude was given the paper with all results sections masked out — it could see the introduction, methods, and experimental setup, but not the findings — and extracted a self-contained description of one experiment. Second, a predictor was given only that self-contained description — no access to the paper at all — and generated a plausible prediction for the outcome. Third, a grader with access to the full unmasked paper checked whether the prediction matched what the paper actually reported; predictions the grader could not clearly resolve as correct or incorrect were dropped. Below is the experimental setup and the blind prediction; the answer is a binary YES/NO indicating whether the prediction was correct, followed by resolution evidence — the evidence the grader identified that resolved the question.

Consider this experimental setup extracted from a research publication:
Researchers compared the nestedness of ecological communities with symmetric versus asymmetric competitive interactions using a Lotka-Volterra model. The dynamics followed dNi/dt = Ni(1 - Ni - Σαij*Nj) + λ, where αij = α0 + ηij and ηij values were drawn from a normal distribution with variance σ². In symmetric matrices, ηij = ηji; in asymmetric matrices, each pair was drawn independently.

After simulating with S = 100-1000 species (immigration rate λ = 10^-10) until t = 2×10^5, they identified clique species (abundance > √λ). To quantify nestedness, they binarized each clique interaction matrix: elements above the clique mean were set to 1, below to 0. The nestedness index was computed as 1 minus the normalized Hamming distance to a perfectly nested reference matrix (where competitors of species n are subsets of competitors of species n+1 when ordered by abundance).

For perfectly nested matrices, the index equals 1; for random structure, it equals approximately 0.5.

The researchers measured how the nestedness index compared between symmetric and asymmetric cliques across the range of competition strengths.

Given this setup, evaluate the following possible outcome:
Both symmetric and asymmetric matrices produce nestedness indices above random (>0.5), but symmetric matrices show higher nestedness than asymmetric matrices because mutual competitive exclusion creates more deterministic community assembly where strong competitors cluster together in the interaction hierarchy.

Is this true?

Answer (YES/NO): YES